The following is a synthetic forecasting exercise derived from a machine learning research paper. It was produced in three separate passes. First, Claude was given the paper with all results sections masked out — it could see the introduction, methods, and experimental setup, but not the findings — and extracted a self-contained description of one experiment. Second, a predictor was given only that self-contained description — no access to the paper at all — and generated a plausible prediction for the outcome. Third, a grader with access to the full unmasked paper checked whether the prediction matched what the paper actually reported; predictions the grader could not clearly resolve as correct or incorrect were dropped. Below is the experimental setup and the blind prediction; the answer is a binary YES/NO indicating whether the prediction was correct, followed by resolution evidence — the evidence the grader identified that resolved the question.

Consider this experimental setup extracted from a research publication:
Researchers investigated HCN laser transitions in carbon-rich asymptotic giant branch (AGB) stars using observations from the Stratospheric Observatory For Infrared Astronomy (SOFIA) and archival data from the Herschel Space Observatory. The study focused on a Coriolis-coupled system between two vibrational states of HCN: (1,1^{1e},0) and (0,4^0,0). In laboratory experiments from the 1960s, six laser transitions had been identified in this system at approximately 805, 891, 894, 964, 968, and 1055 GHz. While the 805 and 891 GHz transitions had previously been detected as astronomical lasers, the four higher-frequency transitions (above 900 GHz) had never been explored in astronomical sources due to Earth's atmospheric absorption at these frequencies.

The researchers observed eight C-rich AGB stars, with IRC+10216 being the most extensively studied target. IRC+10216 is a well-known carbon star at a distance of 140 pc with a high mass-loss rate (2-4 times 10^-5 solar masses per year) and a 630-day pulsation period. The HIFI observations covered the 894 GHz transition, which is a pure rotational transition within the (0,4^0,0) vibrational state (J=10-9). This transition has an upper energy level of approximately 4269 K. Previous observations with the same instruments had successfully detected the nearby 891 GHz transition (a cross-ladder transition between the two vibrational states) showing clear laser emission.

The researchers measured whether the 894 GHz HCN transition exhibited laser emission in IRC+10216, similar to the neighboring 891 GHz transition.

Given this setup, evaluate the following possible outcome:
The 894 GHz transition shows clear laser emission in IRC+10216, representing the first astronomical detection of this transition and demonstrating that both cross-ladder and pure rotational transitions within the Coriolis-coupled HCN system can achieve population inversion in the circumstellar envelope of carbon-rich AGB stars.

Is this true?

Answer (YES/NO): NO